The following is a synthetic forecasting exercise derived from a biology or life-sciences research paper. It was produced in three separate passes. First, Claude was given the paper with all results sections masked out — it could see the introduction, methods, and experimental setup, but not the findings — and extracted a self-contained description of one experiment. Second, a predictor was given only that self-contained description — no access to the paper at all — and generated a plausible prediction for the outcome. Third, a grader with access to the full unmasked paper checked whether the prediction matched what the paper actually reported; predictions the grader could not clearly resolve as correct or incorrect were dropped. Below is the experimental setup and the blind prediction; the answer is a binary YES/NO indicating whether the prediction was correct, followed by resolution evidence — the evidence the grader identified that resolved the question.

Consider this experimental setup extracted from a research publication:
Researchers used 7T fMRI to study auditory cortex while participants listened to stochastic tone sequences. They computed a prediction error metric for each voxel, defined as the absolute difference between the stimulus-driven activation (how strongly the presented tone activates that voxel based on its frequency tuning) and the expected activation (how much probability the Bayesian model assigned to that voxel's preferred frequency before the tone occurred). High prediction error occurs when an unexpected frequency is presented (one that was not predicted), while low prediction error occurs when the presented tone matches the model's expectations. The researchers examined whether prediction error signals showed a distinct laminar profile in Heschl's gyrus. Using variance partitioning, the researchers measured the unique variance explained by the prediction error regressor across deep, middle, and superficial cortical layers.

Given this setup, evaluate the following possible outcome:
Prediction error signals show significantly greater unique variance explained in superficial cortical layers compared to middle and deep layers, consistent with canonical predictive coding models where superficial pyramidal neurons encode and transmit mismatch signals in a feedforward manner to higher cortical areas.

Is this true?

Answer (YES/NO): NO